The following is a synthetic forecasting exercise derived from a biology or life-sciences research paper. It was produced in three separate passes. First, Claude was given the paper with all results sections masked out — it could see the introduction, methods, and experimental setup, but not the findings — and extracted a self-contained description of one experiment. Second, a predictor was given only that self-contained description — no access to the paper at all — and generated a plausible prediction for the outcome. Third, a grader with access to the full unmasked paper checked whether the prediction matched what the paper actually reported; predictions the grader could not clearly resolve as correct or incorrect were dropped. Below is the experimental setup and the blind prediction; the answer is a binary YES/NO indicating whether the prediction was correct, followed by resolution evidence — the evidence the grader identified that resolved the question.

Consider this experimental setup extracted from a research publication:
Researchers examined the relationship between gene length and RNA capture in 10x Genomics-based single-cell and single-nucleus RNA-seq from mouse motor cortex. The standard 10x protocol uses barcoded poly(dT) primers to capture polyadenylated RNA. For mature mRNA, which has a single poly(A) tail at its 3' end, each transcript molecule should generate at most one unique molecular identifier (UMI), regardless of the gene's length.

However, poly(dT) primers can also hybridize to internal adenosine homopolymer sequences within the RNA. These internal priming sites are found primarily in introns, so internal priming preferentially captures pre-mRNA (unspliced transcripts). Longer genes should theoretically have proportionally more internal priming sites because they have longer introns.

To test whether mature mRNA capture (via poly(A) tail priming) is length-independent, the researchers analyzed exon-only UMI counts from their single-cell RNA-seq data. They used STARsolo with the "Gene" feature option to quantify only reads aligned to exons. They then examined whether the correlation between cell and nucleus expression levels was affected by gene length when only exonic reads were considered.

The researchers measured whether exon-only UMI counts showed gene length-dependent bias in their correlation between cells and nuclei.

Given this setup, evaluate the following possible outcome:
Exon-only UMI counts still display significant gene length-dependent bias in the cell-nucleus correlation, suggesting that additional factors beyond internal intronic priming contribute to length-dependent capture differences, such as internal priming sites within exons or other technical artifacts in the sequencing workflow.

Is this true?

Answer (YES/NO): NO